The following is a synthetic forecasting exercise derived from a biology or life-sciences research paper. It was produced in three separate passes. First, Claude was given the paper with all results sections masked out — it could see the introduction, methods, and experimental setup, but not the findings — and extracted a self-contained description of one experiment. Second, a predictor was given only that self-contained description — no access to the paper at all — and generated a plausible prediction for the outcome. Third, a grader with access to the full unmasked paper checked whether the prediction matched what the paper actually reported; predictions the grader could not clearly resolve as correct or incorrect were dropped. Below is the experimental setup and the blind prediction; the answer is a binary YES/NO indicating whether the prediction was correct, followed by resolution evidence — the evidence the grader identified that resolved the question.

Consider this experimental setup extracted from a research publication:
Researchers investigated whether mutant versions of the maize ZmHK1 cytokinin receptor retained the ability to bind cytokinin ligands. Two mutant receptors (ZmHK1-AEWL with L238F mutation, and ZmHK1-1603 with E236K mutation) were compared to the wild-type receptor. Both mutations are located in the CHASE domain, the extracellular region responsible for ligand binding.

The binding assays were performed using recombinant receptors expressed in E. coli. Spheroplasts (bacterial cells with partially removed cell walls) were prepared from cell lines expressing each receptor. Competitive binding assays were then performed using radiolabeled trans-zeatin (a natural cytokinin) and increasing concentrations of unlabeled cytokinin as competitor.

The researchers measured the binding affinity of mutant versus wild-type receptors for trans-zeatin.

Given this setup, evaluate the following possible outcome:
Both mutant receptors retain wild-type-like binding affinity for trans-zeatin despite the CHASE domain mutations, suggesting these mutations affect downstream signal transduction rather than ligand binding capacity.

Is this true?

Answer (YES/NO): NO